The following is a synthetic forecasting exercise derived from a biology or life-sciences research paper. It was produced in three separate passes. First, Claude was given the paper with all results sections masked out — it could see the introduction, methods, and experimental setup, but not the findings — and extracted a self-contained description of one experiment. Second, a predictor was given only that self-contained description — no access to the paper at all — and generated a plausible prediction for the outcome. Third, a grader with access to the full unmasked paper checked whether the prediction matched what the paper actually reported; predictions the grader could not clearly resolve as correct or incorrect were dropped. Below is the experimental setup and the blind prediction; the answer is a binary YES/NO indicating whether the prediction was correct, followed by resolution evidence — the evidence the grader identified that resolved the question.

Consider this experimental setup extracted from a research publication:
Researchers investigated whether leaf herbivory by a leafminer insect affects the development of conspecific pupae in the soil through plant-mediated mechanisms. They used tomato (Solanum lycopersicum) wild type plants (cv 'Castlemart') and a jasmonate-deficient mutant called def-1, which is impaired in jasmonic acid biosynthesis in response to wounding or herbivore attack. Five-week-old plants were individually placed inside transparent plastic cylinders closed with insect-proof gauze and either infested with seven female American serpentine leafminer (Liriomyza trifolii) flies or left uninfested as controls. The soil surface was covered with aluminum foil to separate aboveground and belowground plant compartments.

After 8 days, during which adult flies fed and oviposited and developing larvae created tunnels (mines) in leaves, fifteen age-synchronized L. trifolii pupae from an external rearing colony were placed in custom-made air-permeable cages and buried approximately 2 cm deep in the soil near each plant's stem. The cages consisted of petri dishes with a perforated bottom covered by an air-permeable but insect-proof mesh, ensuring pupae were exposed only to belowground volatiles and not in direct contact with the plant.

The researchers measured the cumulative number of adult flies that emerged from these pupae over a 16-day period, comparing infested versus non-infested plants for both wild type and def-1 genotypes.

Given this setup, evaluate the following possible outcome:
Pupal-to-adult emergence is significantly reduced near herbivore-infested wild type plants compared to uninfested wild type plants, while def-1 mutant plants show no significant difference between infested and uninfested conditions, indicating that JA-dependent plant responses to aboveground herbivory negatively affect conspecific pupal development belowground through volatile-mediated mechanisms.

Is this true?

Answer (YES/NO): NO